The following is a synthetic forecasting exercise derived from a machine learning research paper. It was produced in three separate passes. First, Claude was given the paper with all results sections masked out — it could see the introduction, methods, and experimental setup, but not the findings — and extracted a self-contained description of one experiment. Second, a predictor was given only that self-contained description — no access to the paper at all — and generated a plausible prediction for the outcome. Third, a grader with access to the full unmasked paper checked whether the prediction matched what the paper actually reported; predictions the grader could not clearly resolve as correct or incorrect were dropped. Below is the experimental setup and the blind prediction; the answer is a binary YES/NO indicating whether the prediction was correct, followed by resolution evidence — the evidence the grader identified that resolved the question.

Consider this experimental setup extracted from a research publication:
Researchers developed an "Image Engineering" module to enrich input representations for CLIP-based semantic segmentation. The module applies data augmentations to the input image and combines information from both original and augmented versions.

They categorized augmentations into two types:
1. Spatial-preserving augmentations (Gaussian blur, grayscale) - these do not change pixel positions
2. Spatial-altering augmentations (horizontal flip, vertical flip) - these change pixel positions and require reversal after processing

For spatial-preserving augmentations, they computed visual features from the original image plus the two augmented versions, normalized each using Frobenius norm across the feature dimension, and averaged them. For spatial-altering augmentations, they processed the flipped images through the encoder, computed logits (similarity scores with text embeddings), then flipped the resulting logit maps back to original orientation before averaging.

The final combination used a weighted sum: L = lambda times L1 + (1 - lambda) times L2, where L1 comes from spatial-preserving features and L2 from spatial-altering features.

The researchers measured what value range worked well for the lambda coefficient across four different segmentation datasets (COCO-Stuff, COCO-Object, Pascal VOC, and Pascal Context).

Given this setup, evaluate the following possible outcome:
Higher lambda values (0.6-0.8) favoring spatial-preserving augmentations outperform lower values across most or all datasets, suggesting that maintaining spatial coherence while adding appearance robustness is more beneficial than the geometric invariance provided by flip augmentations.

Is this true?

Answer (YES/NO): YES